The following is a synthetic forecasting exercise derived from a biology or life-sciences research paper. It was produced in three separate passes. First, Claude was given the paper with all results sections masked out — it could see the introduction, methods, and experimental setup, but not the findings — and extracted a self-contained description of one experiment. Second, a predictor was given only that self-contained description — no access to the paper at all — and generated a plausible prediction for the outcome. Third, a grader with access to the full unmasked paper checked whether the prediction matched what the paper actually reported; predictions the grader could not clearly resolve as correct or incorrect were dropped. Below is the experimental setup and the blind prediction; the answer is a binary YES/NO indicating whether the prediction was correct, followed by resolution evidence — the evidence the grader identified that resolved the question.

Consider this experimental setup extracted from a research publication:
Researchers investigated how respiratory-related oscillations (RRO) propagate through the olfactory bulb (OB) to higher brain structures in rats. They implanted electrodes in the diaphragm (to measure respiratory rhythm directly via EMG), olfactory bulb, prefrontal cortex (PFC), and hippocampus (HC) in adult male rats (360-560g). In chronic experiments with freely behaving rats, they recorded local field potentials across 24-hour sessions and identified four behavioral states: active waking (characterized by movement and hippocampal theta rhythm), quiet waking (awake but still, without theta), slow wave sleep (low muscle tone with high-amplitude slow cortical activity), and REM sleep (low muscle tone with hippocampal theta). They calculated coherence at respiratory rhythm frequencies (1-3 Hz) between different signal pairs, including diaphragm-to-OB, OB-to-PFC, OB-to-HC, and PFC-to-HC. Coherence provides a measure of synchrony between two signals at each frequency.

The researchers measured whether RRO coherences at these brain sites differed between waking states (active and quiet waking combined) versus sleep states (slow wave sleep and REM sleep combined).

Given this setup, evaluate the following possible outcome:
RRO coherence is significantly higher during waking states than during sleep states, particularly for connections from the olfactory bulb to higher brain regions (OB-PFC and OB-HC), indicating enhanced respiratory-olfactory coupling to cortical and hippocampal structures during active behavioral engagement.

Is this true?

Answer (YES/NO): NO